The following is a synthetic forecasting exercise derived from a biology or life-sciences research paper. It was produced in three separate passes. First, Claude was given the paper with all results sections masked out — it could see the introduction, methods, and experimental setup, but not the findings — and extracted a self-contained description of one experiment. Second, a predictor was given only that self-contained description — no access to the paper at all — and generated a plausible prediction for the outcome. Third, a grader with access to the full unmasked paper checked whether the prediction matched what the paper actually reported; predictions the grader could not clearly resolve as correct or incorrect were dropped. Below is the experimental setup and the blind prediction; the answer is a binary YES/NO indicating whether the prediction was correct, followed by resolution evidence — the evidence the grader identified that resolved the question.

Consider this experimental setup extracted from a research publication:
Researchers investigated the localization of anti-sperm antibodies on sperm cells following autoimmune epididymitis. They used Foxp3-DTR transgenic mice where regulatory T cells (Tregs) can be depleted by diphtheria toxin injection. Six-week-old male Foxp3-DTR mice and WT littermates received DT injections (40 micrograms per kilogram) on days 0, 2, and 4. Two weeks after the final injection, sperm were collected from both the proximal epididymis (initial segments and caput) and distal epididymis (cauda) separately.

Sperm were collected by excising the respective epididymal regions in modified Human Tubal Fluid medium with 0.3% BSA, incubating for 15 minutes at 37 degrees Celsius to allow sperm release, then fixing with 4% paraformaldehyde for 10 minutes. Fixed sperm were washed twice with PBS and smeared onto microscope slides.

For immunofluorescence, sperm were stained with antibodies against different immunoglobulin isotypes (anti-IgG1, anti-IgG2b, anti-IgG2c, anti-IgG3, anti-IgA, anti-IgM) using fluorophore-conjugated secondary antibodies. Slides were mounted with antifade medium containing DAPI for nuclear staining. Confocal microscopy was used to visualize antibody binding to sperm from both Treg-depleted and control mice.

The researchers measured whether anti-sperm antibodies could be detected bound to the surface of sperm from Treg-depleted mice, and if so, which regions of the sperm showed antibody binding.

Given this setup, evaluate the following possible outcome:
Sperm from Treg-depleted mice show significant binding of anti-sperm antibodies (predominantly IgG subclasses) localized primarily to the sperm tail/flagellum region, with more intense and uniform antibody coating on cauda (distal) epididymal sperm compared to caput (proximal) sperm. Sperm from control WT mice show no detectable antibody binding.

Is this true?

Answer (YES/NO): NO